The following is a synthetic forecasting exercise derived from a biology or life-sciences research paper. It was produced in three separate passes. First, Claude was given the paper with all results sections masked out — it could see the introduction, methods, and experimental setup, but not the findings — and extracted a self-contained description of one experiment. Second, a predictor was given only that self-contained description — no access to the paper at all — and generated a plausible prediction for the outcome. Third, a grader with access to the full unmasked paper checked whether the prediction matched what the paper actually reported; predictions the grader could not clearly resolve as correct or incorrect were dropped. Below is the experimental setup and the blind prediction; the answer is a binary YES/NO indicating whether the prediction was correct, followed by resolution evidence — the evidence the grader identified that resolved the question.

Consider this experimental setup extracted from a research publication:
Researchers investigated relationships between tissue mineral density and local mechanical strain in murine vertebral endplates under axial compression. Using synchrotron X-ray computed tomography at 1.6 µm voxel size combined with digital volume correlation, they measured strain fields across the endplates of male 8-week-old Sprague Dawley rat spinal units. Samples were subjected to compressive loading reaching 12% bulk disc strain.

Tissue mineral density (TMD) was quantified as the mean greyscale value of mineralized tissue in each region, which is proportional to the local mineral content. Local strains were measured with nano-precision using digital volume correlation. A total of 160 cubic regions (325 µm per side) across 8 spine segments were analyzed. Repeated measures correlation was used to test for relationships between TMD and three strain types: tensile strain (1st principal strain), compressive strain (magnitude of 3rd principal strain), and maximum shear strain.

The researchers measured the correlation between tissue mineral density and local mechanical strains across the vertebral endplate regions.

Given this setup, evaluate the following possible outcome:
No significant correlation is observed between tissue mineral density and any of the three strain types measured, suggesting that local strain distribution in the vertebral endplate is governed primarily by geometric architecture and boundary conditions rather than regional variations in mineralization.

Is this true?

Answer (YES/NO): NO